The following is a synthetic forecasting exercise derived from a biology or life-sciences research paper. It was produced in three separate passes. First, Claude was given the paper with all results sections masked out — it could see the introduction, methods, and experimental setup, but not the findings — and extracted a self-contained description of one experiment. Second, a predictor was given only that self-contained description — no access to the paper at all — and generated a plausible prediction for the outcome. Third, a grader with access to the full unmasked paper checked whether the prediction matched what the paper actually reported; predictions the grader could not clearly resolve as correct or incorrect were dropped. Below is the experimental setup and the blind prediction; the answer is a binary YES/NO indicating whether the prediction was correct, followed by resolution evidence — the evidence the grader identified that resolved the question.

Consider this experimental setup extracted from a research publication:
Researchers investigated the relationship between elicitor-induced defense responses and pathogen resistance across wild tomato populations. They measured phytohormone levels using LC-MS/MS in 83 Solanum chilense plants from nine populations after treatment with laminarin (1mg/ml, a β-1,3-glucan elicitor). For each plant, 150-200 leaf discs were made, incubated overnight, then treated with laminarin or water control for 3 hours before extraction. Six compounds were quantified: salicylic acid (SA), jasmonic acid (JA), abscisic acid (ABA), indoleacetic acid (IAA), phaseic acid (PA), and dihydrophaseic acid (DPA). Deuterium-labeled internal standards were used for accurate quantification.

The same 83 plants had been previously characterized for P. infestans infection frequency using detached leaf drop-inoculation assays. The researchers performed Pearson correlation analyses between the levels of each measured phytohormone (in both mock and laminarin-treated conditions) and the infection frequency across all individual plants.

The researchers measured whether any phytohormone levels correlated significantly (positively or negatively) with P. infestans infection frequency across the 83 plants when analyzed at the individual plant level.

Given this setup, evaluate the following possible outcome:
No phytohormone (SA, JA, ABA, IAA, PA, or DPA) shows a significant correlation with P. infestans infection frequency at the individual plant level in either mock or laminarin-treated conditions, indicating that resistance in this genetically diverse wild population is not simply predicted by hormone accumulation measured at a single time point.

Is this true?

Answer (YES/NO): NO